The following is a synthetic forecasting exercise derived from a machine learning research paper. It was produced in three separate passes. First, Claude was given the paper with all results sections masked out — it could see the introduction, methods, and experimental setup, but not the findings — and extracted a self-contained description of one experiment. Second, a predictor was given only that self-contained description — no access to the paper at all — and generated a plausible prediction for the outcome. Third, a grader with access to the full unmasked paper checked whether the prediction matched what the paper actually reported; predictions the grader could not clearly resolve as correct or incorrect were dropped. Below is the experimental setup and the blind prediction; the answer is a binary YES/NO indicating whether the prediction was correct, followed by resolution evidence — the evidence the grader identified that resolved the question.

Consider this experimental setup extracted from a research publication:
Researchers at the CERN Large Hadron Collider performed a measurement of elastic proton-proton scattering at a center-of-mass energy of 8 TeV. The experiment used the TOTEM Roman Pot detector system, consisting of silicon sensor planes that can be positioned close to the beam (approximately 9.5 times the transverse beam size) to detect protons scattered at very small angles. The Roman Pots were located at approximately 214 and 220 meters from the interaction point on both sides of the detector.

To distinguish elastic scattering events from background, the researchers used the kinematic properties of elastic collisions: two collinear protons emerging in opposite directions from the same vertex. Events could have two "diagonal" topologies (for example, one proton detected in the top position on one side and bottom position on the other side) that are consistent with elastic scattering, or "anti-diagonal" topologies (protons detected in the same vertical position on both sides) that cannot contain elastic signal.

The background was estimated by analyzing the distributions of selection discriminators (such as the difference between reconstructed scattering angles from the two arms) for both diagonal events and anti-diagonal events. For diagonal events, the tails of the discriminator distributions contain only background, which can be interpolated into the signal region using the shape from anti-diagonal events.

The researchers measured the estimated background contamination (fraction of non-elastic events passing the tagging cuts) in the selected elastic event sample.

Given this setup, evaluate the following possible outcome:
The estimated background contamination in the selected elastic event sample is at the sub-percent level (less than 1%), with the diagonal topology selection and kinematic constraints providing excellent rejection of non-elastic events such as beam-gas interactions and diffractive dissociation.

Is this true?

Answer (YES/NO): YES